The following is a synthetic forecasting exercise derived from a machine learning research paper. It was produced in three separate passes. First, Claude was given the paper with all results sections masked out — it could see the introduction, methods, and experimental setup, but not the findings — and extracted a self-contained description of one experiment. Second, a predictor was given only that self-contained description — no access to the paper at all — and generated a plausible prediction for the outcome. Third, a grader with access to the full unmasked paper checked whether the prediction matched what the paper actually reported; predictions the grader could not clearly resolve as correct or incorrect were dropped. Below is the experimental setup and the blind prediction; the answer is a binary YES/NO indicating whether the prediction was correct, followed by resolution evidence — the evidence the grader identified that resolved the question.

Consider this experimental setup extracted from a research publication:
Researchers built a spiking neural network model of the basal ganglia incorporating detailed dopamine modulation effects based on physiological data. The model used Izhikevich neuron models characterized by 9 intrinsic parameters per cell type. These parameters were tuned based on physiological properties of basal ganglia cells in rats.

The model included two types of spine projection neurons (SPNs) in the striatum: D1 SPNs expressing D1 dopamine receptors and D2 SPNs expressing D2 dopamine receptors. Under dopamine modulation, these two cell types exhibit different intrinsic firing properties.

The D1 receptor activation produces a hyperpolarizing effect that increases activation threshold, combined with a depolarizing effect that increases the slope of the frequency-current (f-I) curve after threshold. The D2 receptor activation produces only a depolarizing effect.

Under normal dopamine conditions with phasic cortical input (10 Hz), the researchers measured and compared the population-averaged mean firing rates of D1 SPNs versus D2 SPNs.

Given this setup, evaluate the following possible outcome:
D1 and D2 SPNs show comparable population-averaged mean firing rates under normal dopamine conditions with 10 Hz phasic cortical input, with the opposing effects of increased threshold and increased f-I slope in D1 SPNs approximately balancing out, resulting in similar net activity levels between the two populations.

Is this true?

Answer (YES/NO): NO